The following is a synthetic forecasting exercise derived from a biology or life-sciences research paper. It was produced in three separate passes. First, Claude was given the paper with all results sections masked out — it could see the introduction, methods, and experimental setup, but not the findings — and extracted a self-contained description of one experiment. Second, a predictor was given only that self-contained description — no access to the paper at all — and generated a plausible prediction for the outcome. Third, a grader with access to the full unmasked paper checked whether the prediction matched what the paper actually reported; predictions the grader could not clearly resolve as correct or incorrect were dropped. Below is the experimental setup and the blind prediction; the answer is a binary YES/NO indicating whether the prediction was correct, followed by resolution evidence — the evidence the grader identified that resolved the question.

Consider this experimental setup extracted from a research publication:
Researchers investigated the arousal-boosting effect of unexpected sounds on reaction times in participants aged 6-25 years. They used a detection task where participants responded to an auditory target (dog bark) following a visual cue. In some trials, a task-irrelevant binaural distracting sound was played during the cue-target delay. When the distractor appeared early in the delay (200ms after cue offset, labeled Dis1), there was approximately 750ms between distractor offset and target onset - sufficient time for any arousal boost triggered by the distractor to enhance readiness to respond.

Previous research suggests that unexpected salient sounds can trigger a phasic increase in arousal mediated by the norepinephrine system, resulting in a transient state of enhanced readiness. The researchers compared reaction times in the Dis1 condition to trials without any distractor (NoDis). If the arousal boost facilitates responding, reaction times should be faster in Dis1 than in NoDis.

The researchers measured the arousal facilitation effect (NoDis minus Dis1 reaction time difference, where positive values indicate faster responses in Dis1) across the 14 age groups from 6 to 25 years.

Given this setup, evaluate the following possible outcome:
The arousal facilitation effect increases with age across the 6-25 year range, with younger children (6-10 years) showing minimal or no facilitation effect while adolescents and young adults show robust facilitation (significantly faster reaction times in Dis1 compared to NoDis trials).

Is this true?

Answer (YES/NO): NO